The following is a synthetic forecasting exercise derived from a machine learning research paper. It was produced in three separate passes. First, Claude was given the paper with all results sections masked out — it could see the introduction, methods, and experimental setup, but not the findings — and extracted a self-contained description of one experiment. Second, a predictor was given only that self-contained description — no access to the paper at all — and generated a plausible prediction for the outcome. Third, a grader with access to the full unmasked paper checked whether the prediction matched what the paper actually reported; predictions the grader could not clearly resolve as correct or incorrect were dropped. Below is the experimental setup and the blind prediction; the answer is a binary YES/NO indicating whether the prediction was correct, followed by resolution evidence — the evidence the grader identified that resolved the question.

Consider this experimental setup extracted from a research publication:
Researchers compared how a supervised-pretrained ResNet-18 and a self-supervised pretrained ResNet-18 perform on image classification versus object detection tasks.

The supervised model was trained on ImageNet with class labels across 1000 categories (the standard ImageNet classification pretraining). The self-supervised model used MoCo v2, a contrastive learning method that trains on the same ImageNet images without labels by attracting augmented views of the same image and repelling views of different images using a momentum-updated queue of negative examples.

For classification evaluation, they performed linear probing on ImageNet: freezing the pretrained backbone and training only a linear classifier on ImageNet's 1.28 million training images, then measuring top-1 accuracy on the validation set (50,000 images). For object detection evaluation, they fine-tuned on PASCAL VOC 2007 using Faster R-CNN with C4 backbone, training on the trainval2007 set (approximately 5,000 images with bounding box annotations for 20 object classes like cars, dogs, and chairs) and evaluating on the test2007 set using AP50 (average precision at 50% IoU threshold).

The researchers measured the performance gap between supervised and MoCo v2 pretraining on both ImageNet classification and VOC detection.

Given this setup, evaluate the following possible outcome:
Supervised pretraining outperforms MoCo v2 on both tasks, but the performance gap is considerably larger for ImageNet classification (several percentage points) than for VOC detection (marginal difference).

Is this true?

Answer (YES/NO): NO